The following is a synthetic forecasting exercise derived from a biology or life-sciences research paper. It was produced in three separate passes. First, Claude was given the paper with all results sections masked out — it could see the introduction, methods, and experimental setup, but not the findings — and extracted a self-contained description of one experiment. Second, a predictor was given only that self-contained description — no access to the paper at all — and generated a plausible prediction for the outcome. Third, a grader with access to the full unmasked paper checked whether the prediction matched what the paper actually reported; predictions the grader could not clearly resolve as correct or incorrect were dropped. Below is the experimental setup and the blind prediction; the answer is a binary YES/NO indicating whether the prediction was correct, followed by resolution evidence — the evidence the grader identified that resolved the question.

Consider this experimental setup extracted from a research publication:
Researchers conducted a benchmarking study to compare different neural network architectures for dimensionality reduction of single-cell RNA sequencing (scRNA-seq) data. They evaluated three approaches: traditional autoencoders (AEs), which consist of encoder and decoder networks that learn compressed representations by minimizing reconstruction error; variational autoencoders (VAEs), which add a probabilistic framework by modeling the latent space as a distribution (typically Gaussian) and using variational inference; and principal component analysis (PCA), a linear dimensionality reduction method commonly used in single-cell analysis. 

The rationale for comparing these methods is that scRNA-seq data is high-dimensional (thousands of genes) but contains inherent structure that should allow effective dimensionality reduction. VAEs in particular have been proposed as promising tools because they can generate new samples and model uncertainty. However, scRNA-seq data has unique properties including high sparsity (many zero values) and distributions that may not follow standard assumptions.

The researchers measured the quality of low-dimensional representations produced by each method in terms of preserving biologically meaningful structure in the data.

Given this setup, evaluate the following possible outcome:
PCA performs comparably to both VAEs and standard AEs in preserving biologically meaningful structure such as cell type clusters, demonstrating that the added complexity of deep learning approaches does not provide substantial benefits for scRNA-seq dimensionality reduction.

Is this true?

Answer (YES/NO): NO